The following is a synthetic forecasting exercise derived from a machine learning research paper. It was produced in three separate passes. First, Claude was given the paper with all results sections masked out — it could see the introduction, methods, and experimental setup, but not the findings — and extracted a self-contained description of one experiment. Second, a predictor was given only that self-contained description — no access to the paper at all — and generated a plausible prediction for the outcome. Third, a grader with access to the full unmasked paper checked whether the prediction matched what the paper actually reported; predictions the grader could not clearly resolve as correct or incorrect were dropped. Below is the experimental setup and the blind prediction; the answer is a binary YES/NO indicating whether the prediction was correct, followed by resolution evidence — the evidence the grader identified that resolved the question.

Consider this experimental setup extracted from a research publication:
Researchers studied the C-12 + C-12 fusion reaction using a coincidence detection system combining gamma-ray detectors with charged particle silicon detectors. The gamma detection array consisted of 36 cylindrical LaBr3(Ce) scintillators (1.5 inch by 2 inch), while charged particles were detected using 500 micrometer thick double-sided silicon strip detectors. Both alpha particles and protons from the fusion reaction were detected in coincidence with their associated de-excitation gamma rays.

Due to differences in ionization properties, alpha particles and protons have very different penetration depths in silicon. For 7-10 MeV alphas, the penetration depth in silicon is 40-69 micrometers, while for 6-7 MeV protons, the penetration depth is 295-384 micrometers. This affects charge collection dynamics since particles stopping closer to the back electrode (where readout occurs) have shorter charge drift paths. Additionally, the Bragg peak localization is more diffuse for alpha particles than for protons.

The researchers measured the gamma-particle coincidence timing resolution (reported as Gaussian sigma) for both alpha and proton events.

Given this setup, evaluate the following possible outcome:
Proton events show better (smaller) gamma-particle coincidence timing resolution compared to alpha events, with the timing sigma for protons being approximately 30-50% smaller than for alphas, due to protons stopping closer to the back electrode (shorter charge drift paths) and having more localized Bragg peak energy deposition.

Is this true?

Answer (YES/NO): NO